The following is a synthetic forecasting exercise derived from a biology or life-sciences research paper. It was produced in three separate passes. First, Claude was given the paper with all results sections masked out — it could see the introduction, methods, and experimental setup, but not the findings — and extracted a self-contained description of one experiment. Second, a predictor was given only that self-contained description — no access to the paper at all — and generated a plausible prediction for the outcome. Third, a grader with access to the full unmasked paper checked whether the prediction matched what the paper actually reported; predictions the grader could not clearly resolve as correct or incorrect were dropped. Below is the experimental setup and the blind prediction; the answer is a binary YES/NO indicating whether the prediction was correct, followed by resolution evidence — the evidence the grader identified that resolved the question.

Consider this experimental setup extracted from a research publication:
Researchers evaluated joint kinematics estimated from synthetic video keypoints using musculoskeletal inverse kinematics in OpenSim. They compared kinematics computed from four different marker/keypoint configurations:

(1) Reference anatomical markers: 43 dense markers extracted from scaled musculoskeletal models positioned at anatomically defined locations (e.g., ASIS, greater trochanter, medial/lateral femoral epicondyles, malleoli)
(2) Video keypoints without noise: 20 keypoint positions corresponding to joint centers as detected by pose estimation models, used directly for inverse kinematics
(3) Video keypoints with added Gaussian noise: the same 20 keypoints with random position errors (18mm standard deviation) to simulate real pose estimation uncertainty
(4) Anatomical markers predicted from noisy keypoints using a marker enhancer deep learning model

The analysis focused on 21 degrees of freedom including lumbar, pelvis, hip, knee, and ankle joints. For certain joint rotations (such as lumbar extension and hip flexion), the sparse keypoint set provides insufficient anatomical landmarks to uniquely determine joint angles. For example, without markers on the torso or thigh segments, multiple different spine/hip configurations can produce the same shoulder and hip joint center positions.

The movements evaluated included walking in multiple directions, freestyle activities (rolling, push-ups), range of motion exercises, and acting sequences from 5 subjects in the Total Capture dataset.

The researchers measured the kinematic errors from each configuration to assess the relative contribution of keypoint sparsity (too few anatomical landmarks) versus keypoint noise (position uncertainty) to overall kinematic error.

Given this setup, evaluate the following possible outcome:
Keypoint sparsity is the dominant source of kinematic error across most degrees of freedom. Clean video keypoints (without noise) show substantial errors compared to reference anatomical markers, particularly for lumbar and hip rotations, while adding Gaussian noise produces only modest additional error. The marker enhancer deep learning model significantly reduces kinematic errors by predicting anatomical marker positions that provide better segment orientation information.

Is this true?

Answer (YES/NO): YES